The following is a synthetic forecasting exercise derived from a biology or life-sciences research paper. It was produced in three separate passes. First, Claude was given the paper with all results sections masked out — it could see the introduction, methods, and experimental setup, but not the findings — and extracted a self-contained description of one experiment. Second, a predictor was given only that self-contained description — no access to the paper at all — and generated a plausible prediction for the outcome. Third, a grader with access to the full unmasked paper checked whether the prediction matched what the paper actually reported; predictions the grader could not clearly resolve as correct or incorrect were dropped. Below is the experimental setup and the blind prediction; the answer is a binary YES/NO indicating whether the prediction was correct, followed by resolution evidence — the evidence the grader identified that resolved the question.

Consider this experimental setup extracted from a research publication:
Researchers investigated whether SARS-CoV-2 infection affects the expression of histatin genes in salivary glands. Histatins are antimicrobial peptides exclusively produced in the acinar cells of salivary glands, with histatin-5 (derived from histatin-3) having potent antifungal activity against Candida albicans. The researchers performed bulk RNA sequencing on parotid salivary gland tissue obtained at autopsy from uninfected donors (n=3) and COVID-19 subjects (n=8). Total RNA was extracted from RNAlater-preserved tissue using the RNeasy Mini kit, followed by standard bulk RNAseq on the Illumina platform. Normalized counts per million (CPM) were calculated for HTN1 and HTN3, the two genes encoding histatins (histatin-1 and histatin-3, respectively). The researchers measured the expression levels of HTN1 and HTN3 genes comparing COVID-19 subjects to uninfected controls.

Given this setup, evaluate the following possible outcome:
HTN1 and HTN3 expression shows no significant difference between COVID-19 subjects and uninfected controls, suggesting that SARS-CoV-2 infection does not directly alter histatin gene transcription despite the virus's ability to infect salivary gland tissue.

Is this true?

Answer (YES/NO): NO